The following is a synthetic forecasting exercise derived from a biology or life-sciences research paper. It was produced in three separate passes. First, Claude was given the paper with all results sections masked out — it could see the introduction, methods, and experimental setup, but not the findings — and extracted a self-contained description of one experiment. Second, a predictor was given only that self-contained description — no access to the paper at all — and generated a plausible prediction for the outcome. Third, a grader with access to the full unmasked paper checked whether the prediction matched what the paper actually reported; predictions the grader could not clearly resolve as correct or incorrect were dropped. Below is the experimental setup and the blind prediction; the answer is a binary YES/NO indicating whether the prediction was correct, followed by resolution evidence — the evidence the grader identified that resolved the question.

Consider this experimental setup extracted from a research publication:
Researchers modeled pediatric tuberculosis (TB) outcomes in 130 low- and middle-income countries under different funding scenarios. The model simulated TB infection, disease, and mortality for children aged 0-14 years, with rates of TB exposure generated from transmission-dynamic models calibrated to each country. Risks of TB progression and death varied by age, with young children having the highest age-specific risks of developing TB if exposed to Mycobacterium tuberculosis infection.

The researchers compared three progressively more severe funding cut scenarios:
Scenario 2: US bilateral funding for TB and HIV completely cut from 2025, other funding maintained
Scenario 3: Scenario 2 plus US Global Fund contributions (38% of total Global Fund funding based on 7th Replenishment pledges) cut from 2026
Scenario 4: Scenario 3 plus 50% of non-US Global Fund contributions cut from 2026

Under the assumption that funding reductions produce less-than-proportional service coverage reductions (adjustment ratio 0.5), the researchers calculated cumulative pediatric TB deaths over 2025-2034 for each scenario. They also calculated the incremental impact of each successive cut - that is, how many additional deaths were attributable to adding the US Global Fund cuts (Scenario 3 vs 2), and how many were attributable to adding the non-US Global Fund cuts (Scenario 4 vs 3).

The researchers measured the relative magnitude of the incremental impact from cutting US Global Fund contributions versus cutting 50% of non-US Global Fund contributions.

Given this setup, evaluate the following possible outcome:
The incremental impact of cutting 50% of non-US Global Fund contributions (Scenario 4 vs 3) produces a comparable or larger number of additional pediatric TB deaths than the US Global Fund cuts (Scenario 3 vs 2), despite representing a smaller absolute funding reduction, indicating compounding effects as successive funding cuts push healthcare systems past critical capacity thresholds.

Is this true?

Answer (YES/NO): YES